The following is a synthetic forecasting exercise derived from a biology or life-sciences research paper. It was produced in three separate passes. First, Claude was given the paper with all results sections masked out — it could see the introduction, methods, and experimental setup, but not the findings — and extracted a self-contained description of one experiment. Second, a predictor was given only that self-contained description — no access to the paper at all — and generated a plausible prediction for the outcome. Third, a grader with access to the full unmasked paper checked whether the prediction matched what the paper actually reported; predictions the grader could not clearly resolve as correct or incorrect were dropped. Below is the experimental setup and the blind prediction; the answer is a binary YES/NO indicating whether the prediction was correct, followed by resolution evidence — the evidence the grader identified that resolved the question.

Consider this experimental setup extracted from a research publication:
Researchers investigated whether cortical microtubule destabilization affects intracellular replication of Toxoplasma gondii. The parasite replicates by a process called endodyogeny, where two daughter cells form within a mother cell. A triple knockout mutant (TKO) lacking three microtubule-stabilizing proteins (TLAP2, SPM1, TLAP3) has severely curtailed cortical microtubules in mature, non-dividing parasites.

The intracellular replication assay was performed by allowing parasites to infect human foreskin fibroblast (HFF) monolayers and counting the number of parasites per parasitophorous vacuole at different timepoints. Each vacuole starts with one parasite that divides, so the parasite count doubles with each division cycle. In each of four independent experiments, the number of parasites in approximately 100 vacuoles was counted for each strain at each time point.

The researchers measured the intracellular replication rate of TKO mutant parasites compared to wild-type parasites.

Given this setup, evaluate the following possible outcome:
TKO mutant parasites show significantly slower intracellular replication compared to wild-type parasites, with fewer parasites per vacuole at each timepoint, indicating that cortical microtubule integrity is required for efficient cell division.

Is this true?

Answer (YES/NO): NO